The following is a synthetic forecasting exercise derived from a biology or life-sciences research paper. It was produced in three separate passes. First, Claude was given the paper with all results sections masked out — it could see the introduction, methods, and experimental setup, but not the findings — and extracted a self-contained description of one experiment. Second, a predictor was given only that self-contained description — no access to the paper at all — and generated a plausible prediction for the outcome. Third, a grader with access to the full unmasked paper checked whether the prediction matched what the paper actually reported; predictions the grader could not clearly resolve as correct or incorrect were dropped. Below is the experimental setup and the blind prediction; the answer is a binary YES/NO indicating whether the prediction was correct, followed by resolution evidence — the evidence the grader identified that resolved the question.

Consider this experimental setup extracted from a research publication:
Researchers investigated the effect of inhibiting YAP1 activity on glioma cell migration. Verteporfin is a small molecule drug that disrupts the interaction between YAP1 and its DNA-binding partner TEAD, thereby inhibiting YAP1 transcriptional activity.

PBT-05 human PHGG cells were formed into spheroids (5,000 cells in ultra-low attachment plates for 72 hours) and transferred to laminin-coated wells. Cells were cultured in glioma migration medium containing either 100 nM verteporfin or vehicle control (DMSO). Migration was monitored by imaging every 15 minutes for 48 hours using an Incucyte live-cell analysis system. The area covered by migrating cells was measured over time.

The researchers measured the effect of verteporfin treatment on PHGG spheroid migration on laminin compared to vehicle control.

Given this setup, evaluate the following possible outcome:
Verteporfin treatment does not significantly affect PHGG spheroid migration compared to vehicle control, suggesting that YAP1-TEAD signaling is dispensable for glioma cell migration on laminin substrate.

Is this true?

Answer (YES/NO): NO